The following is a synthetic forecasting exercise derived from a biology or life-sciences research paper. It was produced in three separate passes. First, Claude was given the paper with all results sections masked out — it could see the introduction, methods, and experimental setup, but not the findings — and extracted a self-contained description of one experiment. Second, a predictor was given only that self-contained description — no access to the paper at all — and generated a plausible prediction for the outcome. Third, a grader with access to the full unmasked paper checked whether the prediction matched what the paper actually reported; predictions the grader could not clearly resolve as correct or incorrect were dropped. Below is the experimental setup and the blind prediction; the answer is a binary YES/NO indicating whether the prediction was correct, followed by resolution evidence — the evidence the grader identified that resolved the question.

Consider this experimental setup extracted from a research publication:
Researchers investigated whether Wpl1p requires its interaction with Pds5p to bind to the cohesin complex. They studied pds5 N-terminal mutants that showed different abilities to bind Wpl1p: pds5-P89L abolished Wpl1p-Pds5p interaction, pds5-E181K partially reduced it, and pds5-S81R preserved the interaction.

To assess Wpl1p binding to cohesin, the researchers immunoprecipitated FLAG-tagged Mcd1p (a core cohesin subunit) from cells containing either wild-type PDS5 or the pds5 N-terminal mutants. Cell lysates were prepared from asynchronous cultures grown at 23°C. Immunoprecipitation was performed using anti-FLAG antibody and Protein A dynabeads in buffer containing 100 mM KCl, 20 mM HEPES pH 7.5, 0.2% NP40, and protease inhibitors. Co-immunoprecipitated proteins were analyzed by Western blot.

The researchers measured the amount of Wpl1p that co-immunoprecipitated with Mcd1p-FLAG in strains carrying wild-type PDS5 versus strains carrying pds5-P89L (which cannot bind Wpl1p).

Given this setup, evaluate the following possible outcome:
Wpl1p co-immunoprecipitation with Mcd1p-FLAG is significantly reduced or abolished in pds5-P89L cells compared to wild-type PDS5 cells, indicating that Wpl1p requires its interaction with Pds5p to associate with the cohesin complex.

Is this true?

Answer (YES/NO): NO